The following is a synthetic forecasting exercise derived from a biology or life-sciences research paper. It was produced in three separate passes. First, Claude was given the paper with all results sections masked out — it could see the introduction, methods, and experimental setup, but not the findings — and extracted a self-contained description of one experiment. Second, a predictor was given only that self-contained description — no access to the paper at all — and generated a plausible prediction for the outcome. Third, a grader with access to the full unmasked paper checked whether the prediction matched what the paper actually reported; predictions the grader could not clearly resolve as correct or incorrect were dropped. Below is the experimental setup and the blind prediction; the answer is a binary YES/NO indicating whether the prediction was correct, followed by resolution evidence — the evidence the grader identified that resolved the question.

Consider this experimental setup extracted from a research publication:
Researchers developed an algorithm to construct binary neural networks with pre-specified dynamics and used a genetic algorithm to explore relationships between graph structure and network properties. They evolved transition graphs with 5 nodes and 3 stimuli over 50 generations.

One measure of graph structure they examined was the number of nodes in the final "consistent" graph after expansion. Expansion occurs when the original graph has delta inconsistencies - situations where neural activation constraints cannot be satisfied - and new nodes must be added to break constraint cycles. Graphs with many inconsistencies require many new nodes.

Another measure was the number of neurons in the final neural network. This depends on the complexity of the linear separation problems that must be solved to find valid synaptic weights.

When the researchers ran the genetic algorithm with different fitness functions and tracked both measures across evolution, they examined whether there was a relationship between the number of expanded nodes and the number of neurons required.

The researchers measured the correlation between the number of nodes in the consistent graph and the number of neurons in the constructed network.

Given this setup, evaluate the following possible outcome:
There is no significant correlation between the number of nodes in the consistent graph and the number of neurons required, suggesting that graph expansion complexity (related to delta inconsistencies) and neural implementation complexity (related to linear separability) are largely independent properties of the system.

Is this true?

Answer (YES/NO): NO